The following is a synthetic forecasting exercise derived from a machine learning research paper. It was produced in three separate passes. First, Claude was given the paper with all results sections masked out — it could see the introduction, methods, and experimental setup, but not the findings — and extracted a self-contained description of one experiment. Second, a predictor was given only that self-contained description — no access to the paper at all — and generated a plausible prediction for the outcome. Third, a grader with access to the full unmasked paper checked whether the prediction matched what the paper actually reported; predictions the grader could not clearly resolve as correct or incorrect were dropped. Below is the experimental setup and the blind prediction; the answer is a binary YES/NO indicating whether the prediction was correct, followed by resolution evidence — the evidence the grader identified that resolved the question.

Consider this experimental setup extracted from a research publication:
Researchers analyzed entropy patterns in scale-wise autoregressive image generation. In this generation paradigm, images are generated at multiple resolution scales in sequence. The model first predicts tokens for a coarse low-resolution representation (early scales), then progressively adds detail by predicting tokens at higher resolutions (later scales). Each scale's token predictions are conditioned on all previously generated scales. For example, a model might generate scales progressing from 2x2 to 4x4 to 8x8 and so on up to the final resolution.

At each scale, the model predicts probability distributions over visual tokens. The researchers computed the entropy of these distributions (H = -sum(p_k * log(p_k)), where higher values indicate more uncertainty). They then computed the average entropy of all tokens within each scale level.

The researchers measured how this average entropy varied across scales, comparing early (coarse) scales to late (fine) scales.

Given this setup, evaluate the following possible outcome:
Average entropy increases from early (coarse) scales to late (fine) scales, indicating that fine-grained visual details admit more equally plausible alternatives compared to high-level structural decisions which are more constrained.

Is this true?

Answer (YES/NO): YES